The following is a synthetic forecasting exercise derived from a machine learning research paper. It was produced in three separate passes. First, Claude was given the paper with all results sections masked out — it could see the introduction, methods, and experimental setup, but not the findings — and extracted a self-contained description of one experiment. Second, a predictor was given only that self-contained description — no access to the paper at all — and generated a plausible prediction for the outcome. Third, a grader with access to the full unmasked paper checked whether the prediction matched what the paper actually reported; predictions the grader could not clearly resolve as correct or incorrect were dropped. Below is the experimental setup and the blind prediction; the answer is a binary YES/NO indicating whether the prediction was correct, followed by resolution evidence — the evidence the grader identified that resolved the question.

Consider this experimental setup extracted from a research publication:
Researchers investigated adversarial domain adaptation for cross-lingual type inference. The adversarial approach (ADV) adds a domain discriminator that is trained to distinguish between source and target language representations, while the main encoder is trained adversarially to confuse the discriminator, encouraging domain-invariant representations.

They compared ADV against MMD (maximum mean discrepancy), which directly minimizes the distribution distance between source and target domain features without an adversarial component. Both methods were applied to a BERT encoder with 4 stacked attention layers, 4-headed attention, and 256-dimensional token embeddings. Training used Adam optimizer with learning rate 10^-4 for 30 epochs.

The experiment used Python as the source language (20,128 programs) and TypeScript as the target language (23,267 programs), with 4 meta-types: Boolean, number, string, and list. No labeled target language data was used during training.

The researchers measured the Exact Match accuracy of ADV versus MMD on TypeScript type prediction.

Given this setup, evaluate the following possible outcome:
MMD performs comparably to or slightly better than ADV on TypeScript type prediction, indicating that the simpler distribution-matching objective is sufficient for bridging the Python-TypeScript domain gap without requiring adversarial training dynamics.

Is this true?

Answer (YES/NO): NO